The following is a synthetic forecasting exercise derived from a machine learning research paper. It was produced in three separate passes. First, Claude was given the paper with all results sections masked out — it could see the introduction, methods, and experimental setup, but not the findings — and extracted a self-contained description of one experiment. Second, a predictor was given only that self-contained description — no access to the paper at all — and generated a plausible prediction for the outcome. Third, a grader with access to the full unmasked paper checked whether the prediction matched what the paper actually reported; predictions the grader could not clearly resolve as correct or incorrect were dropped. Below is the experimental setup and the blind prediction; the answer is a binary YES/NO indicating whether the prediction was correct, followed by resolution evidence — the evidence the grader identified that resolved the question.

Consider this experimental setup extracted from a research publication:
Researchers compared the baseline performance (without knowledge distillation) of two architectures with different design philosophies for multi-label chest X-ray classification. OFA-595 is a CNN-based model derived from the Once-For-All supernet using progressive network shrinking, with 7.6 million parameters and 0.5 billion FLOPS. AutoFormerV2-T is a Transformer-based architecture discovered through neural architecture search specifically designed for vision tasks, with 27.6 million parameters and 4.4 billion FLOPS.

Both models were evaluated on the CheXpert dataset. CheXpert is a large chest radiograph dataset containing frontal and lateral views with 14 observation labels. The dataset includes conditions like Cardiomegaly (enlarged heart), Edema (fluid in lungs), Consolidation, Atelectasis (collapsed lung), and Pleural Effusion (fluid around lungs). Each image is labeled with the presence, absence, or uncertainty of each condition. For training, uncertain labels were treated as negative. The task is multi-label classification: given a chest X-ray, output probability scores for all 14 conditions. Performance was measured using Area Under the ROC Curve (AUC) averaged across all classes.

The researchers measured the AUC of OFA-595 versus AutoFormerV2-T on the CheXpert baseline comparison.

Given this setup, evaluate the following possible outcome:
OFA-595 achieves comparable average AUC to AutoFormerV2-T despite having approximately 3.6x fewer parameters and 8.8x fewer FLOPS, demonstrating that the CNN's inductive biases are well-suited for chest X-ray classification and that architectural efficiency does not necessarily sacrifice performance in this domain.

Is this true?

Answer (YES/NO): YES